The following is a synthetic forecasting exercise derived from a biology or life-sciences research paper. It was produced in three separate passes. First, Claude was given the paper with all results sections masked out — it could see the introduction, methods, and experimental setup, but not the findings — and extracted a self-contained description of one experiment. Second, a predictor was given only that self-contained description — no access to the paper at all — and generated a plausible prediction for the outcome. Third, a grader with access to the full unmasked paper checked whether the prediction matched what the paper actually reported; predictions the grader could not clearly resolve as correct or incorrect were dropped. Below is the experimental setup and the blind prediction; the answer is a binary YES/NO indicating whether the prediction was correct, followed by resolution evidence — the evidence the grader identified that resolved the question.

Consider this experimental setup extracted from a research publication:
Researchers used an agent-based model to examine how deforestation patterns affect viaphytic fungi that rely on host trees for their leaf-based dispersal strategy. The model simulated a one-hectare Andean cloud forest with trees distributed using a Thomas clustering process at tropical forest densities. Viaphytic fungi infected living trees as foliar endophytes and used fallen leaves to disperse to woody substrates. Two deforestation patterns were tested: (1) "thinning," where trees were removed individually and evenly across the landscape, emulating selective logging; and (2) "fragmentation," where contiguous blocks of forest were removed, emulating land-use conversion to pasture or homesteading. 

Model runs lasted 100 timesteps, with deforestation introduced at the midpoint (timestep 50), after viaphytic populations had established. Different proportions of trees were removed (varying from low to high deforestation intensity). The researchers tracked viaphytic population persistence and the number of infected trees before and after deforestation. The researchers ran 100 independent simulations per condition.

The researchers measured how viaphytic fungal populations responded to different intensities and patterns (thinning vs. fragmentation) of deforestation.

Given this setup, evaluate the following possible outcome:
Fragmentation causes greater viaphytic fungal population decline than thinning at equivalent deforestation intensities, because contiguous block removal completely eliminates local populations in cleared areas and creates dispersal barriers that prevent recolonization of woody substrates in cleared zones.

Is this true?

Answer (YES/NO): NO